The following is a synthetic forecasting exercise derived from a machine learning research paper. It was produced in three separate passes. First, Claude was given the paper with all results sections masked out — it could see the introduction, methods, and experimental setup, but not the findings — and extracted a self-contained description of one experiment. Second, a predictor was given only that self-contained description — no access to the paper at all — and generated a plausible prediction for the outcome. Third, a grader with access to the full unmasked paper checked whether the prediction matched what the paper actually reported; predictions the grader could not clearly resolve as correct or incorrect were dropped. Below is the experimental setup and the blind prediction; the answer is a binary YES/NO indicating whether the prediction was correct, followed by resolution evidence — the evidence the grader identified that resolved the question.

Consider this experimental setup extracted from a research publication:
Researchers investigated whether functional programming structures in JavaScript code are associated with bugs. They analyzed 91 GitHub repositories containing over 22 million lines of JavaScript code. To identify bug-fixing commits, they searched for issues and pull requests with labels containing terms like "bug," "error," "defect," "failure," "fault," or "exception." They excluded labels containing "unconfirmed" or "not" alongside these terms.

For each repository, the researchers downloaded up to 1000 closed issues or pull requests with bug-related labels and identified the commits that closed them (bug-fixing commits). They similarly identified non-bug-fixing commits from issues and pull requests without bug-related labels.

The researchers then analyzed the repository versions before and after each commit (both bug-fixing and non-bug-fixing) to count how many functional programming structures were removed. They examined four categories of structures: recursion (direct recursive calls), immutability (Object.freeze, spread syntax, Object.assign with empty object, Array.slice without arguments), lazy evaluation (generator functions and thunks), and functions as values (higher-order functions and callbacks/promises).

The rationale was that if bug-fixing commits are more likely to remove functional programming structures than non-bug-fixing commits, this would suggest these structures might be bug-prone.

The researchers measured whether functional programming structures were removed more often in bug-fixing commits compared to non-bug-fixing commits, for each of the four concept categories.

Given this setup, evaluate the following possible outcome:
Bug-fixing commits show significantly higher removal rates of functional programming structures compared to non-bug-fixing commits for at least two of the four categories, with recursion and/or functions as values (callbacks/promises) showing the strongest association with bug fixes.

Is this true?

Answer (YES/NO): NO